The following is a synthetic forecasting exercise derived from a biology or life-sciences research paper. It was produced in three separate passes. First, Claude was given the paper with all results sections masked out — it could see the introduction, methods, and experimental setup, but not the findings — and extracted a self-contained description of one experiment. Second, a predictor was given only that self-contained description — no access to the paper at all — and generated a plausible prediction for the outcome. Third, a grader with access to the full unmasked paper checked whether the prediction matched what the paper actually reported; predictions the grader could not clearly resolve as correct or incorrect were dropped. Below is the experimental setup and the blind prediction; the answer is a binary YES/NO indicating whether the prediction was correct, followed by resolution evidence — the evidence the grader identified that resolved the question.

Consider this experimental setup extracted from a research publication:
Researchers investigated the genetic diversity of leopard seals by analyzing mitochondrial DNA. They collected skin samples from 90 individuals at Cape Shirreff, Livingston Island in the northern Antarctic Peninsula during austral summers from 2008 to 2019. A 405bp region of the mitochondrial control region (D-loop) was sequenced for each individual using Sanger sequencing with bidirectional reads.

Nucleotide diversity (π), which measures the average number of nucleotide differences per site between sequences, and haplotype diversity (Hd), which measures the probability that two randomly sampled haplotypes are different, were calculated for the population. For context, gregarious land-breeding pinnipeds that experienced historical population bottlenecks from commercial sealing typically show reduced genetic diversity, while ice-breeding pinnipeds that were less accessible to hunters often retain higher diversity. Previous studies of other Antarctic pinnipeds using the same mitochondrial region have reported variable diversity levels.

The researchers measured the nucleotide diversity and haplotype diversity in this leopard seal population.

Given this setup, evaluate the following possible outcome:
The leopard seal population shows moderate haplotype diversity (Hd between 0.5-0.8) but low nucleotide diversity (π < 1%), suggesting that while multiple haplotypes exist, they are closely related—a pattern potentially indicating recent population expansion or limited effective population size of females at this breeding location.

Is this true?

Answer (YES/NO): NO